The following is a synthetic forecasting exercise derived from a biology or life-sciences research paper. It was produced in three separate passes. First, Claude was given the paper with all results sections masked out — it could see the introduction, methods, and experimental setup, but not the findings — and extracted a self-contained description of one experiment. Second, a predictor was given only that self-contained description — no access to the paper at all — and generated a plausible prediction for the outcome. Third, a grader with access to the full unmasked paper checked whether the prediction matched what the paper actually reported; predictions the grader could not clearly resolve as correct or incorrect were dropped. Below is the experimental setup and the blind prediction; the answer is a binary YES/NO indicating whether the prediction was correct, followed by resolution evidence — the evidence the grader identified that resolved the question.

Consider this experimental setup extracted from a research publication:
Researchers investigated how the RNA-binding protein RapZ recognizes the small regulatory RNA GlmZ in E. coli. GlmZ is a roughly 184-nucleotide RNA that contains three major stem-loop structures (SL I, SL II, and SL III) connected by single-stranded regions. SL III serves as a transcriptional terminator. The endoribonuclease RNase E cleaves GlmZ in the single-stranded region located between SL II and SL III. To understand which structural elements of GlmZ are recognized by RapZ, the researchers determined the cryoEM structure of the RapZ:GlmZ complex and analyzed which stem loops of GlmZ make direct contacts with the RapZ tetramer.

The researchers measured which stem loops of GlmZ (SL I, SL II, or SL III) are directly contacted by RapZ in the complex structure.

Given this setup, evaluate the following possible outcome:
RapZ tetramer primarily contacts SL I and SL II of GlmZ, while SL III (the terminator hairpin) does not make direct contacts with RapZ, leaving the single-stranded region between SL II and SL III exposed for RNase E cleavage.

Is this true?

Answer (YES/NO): YES